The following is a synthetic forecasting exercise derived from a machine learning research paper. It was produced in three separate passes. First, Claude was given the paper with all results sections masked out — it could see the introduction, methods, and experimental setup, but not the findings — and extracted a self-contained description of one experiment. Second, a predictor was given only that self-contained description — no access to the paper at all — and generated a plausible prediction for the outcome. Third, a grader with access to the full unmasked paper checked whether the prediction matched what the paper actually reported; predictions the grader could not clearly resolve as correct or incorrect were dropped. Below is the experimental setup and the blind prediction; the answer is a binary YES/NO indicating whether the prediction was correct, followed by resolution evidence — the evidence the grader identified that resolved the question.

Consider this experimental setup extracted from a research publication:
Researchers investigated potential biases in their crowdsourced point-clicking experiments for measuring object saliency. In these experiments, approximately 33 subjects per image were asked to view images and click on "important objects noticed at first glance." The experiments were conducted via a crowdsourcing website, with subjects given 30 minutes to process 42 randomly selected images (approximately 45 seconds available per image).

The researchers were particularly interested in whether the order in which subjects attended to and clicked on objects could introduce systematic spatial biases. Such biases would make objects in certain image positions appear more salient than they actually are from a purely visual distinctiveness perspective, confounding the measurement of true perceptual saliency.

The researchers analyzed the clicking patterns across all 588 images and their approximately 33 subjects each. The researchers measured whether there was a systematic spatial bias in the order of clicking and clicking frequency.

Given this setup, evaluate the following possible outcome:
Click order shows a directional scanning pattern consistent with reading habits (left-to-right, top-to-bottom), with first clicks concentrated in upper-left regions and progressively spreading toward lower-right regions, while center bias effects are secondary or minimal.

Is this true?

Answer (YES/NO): NO